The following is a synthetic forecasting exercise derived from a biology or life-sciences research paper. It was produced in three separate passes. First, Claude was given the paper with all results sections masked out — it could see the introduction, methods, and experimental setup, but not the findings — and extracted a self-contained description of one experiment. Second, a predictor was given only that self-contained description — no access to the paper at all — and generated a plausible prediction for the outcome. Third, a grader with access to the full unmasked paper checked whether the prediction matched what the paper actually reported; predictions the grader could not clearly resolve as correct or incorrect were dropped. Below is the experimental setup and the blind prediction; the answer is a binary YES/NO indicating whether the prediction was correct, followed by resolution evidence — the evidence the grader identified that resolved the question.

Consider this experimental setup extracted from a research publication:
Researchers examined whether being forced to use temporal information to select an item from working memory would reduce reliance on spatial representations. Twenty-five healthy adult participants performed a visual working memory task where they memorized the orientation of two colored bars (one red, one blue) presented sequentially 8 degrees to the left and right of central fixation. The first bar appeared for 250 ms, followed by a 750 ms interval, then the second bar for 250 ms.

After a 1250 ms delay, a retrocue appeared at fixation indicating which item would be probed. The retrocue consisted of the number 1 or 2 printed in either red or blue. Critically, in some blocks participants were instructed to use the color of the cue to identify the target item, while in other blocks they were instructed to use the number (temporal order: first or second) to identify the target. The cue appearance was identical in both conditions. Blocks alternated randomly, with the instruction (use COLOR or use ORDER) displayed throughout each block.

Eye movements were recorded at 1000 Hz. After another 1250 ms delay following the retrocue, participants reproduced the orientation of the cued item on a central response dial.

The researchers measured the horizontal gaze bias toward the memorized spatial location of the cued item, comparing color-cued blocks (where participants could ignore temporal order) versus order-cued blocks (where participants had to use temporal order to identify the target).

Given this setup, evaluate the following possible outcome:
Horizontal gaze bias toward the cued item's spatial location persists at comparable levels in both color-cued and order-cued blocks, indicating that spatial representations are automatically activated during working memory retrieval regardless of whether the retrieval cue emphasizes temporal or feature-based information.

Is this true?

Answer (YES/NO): YES